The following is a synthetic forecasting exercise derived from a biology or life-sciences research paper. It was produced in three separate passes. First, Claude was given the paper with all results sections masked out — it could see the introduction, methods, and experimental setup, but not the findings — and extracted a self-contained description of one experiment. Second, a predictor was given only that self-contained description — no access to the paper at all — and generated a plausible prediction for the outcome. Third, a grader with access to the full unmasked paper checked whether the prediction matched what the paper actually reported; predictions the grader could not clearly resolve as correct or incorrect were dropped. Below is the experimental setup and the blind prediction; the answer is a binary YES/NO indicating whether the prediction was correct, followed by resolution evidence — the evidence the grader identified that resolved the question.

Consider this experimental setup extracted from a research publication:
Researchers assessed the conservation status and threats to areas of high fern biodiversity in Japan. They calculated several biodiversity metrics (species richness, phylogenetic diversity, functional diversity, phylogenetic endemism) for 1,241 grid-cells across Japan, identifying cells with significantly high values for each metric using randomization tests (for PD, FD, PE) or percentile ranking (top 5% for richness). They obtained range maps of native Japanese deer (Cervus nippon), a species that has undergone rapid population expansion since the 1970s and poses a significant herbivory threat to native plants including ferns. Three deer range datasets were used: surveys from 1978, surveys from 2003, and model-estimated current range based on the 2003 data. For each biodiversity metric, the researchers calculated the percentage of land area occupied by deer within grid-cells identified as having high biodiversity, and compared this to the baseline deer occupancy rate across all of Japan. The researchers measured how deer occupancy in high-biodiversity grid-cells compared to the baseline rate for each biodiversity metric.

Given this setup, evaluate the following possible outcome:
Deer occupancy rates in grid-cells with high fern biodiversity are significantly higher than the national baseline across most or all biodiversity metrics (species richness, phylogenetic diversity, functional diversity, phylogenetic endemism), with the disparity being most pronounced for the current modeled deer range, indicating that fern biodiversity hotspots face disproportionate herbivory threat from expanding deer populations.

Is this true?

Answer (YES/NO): NO